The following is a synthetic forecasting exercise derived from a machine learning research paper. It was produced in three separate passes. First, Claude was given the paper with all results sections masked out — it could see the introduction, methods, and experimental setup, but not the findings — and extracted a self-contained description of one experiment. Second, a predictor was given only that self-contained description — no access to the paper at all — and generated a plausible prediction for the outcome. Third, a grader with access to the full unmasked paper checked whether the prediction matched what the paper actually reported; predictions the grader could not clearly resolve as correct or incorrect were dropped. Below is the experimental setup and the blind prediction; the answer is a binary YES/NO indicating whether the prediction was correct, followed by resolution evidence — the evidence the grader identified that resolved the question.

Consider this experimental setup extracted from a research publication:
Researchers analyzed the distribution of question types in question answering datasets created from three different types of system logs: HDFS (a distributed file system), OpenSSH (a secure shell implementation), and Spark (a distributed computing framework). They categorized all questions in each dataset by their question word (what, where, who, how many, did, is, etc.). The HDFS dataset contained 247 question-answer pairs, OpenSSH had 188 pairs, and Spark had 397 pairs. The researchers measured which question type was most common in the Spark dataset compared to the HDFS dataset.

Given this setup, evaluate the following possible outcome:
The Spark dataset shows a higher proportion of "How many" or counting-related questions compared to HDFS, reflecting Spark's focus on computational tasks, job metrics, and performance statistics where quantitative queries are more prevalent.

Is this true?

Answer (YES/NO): YES